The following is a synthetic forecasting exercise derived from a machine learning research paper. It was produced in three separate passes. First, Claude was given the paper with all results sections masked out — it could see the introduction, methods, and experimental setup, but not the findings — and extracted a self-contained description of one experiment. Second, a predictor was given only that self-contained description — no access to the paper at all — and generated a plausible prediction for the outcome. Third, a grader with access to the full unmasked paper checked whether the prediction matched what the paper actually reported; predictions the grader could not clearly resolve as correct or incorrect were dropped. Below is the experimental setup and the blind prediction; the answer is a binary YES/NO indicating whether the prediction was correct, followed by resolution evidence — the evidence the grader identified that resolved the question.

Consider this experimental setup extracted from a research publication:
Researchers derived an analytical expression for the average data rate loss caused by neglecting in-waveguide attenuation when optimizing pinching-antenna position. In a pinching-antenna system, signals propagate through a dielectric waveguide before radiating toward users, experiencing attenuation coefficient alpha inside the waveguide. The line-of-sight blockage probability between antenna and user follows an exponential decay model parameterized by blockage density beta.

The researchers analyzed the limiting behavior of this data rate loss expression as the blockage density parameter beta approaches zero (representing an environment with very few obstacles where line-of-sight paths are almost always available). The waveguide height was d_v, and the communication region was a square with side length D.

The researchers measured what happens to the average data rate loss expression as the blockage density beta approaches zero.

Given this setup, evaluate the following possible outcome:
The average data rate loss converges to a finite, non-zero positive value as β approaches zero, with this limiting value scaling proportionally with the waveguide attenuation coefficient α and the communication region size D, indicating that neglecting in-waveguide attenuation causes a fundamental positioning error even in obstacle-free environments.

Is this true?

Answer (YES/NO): NO